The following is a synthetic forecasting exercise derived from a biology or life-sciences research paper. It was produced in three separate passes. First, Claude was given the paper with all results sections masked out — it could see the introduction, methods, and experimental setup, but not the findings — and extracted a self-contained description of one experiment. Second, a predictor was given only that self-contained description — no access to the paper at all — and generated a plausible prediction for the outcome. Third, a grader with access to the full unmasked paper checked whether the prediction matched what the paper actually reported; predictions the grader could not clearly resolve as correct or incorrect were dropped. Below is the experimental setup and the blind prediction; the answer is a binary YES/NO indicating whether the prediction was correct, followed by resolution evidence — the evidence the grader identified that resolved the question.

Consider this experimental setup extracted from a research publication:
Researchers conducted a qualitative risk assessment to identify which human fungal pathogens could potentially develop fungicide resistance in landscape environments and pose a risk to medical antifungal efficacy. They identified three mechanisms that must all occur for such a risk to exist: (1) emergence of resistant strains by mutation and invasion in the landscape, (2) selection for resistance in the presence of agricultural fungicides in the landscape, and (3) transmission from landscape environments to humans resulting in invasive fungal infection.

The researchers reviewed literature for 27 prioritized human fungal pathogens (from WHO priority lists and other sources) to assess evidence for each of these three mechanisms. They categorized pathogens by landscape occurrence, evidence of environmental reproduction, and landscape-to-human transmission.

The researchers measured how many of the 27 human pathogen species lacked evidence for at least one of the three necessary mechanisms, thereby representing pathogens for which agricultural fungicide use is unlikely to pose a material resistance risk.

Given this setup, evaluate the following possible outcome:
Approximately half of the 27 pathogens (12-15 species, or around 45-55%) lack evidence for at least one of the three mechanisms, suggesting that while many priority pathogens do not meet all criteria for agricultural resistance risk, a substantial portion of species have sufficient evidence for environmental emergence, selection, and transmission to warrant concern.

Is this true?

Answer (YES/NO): NO